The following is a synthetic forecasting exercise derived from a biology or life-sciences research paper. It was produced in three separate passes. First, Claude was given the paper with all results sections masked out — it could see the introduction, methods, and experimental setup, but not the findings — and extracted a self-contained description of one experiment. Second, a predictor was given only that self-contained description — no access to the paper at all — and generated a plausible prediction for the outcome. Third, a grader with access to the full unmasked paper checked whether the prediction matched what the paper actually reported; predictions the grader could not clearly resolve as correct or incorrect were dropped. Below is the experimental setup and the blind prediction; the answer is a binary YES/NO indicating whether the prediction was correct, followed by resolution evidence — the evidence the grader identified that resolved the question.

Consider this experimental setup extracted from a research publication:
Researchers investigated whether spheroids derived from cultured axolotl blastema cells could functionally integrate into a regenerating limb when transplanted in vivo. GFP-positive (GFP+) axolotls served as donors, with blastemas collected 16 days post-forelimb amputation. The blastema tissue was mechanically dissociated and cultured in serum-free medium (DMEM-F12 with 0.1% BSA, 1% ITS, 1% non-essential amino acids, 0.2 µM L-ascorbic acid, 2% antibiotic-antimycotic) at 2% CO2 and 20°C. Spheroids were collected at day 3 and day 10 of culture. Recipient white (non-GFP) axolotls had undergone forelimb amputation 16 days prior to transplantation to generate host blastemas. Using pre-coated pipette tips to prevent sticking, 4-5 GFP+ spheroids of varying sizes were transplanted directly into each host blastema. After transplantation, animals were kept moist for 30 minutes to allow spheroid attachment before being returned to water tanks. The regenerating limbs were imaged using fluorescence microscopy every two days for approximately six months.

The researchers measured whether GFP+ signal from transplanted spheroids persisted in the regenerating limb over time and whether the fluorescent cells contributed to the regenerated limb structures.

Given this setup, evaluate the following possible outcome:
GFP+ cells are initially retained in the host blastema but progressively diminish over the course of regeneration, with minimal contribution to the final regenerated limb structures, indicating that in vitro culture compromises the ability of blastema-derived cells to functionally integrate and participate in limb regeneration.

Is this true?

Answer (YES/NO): NO